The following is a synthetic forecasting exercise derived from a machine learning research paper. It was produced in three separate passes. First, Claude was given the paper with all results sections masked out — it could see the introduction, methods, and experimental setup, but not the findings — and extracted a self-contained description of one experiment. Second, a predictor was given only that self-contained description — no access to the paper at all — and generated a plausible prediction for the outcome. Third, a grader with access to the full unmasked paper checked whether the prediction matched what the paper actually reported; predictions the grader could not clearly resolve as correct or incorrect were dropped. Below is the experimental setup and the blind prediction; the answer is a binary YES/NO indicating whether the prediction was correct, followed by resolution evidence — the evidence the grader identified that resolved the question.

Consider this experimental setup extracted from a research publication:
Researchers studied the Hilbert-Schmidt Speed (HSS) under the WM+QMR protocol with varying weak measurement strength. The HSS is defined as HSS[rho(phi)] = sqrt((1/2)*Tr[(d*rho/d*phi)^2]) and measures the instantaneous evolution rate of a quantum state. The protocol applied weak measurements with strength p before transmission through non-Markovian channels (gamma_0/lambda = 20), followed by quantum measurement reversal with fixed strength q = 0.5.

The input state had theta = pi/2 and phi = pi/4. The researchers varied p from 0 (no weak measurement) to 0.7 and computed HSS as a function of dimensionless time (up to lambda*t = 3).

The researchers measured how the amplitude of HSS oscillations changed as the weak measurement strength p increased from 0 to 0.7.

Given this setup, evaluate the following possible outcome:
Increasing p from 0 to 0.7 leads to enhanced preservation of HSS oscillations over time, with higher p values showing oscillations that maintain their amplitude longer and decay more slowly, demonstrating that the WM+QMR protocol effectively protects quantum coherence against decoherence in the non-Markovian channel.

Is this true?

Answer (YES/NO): NO